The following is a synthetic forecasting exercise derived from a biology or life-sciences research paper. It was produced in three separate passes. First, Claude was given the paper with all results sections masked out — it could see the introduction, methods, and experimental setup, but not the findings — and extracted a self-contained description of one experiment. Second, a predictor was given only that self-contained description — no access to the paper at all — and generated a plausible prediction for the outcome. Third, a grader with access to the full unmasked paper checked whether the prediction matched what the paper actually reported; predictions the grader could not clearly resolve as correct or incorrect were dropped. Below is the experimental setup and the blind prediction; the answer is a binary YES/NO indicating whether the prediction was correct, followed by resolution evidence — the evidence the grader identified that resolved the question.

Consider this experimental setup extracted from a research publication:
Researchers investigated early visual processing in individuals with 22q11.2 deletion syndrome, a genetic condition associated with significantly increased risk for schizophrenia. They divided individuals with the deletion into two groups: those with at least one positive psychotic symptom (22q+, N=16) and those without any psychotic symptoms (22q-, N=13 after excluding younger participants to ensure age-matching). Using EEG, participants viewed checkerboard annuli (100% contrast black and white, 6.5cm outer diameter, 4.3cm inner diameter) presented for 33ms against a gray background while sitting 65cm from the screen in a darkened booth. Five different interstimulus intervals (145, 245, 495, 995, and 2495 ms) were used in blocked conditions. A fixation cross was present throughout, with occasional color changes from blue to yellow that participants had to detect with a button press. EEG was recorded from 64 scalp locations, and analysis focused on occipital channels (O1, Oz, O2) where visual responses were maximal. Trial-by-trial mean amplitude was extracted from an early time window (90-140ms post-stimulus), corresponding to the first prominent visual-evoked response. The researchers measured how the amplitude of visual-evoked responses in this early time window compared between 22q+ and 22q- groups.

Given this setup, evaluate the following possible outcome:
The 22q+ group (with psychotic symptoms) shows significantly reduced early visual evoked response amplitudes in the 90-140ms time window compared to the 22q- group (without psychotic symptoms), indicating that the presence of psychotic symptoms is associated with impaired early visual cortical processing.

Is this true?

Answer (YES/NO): NO